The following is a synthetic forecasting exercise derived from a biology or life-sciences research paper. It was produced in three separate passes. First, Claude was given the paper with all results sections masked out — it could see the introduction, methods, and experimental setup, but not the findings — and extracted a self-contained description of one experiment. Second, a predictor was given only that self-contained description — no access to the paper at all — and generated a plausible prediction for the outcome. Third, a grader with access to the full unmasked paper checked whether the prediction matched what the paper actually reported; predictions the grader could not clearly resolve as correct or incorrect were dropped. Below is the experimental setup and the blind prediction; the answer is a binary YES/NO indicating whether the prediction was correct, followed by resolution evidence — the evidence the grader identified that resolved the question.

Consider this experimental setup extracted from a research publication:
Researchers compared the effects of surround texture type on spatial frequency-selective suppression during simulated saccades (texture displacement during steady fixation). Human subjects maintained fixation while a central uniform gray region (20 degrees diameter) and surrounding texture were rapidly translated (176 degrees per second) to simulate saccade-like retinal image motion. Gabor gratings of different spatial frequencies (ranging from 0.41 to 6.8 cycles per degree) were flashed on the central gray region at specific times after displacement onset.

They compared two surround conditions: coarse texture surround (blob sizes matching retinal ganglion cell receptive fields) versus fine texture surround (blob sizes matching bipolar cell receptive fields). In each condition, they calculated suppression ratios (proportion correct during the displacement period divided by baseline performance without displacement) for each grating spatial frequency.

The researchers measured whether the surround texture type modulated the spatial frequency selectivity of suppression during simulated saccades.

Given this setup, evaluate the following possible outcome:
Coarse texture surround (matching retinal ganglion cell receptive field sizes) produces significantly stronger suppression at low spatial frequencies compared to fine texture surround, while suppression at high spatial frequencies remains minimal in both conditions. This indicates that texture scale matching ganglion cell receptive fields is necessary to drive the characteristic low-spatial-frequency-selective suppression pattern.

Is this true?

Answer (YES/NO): NO